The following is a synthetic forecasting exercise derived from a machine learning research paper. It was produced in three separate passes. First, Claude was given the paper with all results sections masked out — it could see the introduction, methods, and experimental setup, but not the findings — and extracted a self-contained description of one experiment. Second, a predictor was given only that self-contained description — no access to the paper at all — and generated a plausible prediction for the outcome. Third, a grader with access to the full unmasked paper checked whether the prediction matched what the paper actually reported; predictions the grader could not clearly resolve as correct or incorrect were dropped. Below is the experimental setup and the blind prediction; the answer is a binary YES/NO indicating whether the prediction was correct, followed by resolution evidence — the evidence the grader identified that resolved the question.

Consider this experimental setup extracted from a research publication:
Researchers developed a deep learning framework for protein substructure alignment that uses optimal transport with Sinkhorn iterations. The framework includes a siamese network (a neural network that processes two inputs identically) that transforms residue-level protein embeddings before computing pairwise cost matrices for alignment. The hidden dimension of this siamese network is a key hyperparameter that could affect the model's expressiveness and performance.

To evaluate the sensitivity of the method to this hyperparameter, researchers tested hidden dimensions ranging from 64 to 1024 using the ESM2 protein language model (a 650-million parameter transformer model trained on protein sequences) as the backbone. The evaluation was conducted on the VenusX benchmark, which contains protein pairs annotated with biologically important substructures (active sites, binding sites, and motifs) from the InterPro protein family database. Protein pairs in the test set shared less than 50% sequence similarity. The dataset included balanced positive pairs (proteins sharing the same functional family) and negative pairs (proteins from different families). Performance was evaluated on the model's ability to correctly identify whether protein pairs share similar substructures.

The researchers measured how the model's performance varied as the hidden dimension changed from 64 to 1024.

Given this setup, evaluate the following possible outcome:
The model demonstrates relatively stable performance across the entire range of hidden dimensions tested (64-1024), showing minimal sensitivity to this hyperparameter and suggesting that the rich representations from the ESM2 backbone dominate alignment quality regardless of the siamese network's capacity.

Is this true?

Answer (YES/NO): NO